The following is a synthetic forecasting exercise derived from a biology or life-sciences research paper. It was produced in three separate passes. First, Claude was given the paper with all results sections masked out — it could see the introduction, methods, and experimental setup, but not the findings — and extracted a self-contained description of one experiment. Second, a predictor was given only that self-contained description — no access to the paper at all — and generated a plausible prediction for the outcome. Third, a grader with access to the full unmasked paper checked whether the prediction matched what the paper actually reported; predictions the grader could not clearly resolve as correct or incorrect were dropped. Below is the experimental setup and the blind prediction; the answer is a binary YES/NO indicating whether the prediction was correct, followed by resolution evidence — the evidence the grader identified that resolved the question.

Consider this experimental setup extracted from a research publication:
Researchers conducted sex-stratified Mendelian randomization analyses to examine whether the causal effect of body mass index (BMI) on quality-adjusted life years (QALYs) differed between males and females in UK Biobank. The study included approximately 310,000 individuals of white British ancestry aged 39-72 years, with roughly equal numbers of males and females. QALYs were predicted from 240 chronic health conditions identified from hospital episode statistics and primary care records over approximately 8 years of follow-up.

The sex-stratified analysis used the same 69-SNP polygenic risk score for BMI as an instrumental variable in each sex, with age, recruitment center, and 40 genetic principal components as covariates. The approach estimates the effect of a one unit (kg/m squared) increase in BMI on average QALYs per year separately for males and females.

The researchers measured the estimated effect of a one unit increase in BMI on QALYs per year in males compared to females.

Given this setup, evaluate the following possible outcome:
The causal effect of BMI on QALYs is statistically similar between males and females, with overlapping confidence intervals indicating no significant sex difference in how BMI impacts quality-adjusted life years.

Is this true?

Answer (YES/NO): YES